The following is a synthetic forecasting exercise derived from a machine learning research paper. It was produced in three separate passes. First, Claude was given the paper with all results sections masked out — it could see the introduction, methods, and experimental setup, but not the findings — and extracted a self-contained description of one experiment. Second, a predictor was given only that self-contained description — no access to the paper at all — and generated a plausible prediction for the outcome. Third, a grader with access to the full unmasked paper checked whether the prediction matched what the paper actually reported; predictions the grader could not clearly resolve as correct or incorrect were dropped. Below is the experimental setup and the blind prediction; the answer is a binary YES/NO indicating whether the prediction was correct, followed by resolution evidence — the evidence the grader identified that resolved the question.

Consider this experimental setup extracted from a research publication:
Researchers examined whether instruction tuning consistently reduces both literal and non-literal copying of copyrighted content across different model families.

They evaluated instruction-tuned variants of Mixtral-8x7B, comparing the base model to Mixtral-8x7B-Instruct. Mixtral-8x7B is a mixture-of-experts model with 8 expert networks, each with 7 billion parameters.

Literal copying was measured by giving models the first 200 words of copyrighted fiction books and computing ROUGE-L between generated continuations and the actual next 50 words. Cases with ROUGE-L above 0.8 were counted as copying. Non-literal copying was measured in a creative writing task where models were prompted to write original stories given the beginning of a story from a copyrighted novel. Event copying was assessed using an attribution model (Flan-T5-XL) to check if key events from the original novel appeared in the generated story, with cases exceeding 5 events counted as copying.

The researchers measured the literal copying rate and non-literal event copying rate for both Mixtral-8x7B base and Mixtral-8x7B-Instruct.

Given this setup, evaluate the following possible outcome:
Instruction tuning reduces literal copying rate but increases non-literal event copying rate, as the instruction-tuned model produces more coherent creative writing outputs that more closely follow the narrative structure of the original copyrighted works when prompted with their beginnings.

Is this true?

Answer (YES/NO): YES